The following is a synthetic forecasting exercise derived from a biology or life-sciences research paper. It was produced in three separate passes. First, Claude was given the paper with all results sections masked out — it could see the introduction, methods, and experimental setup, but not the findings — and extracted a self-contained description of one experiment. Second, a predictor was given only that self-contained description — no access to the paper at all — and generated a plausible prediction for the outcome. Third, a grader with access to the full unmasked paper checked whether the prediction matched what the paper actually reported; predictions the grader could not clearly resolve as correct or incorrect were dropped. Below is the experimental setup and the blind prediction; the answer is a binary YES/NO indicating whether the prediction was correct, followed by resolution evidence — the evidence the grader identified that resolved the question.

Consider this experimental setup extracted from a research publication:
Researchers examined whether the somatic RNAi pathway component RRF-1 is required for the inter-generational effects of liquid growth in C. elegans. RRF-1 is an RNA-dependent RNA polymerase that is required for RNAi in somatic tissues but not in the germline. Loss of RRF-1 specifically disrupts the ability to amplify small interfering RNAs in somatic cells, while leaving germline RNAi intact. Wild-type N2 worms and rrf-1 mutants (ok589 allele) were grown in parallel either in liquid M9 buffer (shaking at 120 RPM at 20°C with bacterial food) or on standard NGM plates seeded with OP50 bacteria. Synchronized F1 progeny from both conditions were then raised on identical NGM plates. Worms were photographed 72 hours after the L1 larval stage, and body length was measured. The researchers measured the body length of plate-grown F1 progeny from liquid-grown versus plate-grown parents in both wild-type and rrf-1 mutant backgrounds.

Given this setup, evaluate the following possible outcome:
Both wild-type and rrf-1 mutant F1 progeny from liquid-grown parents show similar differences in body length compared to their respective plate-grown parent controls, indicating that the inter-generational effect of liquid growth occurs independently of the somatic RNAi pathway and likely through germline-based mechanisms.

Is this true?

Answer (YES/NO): YES